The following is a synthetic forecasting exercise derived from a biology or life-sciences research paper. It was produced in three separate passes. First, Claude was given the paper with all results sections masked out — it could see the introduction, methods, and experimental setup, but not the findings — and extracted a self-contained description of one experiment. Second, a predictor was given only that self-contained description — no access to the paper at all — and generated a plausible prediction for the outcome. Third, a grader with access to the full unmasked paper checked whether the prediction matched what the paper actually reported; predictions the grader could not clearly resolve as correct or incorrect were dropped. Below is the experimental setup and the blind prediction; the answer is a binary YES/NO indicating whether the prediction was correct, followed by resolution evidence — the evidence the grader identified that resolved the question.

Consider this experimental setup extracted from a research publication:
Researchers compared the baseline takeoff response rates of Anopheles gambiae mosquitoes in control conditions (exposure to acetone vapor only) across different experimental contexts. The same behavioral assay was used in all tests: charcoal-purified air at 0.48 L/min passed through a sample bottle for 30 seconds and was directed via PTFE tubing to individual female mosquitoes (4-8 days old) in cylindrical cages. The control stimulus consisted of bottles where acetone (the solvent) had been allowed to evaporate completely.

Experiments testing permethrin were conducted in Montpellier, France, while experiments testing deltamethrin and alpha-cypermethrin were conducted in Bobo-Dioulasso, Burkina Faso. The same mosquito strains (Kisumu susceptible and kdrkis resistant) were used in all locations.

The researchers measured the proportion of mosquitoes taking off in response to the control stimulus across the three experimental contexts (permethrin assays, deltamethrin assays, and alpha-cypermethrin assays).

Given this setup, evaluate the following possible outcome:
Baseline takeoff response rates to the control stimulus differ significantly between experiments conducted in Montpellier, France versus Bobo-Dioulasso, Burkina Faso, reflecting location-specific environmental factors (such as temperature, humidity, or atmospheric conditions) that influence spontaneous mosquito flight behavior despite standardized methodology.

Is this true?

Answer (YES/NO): YES